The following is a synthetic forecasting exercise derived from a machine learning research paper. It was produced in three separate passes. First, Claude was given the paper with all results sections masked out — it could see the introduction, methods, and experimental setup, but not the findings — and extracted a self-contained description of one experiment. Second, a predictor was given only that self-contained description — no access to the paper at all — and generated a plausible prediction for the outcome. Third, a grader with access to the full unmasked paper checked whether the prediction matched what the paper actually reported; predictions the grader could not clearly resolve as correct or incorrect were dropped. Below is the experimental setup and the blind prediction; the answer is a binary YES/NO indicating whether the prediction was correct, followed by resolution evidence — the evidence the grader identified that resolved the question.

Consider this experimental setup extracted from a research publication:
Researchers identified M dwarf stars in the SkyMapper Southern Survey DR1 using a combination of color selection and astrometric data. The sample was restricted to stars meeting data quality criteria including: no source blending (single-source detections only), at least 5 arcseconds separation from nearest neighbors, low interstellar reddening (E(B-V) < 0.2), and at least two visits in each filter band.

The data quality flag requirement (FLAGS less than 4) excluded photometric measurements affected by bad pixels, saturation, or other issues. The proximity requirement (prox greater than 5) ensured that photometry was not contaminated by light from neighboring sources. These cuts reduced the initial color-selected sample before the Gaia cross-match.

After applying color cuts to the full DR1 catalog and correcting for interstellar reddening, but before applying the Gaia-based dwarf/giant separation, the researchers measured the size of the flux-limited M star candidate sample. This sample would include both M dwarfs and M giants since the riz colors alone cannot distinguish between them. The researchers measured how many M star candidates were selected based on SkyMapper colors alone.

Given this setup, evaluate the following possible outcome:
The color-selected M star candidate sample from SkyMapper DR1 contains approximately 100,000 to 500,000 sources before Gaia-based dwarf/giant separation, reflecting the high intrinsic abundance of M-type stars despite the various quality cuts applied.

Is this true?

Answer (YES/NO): NO